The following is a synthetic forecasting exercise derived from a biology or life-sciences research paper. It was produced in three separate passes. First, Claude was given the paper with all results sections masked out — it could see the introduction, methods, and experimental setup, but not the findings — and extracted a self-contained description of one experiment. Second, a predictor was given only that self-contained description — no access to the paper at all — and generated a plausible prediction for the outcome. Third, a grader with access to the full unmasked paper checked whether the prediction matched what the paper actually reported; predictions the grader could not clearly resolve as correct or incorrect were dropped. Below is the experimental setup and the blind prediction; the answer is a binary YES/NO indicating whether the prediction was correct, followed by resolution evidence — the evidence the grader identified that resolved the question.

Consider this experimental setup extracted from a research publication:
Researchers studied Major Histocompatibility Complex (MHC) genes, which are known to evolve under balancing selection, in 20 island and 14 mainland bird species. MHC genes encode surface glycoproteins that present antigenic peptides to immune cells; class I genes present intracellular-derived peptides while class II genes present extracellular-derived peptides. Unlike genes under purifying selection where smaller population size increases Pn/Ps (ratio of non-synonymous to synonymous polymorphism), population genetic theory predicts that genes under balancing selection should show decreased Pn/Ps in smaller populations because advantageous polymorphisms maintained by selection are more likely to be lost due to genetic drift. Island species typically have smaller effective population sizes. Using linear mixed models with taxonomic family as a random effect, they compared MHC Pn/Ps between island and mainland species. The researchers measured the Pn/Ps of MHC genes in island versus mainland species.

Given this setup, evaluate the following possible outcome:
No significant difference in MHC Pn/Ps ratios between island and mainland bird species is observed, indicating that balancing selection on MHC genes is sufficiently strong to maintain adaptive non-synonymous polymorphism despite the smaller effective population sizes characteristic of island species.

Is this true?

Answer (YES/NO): NO